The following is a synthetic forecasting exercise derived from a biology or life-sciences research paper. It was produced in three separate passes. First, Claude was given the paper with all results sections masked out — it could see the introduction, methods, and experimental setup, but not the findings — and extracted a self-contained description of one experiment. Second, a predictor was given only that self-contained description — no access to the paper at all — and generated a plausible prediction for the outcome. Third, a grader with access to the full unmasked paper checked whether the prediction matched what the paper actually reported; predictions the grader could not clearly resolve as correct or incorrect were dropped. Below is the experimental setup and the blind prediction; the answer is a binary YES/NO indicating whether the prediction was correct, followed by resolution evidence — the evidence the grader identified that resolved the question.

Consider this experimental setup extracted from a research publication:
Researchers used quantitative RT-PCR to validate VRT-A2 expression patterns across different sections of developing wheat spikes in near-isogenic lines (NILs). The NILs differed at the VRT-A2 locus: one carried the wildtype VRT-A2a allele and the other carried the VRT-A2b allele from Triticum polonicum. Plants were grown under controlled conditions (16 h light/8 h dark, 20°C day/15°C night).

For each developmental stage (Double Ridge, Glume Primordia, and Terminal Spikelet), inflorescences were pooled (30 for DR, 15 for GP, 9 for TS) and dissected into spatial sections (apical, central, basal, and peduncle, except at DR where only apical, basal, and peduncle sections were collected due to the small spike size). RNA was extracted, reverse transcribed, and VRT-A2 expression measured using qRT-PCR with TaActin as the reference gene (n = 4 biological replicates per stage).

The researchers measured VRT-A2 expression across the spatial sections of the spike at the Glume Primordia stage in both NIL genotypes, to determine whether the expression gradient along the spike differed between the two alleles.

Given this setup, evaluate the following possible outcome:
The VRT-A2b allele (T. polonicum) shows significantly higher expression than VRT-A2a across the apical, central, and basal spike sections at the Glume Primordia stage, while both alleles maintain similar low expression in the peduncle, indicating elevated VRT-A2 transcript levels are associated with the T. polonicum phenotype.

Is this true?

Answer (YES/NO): NO